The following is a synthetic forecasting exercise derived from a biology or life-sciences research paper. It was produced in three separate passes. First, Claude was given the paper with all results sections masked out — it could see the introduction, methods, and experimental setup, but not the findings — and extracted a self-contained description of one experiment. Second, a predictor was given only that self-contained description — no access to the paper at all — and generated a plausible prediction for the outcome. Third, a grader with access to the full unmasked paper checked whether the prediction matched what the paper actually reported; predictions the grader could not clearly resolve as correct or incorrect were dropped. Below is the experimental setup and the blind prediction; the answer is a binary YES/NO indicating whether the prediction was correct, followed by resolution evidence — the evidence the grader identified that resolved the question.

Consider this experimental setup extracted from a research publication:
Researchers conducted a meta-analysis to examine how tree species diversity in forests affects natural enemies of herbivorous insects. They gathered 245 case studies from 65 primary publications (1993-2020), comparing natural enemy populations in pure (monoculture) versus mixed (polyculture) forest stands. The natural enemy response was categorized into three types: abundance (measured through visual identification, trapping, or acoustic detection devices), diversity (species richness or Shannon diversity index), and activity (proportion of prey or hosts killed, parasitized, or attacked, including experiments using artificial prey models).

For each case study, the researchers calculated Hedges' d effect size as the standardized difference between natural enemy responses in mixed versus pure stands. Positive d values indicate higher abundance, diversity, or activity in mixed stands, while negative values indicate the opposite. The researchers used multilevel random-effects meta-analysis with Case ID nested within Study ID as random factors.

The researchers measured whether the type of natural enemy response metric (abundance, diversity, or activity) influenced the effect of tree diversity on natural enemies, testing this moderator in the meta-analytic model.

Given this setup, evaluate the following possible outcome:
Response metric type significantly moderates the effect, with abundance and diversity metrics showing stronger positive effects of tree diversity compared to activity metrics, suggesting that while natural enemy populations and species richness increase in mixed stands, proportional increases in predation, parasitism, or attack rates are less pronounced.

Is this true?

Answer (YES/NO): YES